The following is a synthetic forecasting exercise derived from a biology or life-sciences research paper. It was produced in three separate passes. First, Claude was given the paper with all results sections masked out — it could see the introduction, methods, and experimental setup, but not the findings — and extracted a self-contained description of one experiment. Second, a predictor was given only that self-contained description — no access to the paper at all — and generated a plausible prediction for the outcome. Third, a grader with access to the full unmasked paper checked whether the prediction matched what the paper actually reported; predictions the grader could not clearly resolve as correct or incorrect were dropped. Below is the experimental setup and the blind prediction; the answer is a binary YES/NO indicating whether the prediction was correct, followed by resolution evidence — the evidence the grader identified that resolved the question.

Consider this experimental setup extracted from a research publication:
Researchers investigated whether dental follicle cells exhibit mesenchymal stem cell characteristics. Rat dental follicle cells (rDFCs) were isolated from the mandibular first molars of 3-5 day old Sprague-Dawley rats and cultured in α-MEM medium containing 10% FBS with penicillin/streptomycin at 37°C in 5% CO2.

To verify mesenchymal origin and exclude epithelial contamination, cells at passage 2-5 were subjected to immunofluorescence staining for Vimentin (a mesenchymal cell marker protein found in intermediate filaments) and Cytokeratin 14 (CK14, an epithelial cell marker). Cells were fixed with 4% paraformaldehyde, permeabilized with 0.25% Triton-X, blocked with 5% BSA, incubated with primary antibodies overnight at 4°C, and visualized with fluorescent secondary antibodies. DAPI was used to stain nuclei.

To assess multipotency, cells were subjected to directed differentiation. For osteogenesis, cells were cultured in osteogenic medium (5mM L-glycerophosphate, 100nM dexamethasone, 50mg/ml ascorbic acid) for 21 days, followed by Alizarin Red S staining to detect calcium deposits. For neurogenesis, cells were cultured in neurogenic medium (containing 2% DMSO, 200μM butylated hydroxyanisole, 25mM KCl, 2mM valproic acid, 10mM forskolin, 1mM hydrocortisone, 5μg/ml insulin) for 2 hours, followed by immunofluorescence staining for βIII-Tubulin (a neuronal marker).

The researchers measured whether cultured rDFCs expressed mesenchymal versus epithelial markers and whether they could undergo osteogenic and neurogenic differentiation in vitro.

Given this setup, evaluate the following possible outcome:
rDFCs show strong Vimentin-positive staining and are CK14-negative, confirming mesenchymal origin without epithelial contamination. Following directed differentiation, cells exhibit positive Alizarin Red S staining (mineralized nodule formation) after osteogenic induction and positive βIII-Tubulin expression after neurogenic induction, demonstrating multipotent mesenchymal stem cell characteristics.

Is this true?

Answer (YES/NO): YES